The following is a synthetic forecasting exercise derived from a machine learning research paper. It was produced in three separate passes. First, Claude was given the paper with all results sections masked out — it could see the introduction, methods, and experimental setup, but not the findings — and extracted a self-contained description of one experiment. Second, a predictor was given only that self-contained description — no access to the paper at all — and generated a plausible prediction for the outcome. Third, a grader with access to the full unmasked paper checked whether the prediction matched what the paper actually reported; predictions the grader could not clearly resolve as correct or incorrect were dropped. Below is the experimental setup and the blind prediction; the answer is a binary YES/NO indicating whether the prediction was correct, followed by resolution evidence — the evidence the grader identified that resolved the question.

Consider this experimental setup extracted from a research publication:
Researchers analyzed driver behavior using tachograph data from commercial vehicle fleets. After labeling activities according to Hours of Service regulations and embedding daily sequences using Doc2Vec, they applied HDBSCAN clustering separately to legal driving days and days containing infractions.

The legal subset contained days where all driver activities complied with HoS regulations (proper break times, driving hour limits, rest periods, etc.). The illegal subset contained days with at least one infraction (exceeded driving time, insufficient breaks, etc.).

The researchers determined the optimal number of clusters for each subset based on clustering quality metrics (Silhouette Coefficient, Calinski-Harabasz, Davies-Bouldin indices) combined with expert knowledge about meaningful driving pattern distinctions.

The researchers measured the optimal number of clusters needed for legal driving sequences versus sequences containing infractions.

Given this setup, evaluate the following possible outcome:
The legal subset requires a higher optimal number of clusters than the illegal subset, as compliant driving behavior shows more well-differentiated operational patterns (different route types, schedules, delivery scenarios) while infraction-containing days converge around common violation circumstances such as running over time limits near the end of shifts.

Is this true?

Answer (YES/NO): YES